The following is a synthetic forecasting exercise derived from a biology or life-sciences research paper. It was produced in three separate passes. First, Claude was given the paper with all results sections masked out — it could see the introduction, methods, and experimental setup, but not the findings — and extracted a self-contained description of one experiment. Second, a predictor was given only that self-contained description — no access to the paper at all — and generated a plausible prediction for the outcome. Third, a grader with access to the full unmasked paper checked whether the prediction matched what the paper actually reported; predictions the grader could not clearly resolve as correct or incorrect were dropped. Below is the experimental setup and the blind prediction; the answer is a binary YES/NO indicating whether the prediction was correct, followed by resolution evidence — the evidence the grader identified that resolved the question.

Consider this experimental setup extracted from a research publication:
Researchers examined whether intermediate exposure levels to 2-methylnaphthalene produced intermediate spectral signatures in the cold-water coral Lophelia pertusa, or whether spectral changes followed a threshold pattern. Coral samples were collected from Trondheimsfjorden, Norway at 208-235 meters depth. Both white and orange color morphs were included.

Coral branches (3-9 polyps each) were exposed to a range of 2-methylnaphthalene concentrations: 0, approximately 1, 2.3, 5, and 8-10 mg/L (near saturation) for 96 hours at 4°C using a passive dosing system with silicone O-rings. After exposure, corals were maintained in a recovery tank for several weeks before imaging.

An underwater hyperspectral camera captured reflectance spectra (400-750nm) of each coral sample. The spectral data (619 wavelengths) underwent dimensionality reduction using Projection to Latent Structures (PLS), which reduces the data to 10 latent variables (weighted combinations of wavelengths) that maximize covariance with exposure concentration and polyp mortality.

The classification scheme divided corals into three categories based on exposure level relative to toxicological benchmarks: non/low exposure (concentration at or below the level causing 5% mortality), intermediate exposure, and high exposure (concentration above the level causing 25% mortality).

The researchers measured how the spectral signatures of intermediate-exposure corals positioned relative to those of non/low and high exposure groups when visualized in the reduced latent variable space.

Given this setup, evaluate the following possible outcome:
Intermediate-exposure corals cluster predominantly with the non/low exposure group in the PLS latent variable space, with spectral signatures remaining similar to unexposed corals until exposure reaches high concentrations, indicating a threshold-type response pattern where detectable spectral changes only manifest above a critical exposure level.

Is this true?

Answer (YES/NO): NO